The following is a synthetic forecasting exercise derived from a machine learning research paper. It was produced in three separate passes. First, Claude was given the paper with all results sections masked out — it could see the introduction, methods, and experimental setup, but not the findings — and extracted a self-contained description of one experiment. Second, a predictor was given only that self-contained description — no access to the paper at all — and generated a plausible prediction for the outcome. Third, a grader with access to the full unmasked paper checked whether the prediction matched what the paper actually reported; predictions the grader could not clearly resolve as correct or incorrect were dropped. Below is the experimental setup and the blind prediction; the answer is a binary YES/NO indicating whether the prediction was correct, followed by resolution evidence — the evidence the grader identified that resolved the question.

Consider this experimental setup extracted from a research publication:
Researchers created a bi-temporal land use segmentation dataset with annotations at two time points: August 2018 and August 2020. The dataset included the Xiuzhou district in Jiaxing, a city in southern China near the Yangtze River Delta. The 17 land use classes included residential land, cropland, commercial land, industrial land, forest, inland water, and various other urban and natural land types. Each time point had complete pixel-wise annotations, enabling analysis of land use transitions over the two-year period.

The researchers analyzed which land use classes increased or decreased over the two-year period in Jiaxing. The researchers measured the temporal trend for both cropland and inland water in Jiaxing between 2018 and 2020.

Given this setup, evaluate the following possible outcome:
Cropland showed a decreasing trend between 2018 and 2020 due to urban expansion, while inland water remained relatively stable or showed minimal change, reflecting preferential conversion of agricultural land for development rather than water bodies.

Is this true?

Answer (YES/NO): NO